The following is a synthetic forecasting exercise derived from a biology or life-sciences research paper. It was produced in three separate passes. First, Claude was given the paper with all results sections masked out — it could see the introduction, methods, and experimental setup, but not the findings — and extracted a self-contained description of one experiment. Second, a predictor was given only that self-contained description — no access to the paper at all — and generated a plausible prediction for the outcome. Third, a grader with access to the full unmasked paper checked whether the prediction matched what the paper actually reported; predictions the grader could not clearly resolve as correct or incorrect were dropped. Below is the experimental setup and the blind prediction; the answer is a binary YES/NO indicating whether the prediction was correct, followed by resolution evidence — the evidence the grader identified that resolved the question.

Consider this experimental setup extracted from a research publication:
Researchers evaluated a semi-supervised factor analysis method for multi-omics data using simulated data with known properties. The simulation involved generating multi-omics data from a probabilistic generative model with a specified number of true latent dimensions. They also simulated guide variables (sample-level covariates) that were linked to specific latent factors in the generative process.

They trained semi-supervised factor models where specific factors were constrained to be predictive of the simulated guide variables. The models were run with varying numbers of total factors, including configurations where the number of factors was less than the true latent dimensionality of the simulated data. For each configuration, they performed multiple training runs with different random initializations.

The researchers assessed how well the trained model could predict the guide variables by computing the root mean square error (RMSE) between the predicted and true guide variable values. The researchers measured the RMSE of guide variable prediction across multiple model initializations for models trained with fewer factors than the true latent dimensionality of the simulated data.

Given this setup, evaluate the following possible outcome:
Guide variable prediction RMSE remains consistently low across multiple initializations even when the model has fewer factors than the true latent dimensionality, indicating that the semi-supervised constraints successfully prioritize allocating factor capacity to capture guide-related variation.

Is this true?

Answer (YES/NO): NO